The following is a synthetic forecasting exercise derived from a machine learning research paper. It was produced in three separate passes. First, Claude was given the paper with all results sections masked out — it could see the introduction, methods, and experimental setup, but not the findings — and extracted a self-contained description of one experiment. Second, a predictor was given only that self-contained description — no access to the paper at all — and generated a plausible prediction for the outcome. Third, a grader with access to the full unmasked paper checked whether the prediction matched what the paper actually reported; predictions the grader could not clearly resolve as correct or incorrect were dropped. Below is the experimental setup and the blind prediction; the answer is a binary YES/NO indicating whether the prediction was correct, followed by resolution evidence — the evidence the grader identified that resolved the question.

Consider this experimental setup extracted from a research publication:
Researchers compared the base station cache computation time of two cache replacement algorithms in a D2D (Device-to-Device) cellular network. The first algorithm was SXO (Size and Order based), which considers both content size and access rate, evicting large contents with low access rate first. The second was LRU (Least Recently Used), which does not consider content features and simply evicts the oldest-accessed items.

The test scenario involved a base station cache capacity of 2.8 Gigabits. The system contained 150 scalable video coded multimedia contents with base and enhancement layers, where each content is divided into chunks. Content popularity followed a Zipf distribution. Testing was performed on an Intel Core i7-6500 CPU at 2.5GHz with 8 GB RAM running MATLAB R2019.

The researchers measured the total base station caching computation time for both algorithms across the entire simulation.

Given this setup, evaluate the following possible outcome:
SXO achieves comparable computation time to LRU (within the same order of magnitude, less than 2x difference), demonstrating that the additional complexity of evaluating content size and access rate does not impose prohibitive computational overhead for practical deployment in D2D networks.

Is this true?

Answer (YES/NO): NO